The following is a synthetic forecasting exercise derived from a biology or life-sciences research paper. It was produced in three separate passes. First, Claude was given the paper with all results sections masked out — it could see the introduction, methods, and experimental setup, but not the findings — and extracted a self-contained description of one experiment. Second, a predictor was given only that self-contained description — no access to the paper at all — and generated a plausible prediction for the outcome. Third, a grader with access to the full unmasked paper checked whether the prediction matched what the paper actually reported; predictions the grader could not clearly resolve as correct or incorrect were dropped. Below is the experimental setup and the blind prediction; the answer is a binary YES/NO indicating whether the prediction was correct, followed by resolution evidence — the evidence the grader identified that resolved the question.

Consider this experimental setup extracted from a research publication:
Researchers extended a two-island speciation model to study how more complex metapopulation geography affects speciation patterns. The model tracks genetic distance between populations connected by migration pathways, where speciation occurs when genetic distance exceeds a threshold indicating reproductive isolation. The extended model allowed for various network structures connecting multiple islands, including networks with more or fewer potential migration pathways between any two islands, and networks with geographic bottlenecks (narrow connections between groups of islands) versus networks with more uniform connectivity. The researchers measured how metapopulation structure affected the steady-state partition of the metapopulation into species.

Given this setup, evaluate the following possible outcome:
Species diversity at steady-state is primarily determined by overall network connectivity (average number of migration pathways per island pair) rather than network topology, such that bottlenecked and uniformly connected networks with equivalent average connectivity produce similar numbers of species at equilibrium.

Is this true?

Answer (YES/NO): NO